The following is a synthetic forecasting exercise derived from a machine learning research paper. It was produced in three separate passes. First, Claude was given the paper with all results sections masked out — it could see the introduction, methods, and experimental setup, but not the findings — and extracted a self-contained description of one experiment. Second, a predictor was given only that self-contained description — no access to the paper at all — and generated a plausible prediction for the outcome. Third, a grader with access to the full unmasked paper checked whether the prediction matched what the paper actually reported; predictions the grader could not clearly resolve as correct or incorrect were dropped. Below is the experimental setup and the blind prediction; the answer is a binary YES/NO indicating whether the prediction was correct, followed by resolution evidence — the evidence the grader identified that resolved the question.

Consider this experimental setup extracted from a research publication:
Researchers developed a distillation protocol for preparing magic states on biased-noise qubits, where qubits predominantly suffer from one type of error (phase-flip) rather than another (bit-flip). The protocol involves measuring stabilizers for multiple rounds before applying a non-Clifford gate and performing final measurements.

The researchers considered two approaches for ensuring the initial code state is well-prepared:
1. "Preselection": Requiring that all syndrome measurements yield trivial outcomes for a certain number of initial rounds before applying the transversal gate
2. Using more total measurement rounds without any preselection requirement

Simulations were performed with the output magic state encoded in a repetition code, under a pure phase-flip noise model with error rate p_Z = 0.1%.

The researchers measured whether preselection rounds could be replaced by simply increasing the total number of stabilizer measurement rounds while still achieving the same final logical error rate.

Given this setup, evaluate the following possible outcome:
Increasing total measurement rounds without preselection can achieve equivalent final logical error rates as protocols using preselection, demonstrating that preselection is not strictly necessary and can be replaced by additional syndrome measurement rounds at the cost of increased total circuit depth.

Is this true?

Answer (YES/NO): YES